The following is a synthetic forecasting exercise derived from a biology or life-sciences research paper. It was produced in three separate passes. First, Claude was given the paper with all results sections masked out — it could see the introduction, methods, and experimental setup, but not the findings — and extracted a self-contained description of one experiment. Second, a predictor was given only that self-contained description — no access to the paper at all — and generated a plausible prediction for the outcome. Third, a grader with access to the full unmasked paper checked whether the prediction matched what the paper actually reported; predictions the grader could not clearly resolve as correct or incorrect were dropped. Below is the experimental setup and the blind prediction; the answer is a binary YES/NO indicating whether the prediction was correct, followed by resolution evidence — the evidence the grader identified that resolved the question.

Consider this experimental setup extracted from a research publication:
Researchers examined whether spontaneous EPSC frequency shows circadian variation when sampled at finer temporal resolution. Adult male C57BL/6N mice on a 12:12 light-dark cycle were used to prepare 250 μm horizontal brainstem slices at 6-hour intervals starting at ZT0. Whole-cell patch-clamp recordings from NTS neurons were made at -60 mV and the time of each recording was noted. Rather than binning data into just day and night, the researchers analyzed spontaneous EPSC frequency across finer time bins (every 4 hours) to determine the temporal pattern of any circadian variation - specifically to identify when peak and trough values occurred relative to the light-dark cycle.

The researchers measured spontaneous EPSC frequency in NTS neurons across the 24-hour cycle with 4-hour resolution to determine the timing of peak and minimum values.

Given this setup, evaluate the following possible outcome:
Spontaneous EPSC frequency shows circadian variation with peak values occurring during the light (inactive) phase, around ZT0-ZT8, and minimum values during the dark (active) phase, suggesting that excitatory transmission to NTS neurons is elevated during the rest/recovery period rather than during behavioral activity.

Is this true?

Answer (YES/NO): NO